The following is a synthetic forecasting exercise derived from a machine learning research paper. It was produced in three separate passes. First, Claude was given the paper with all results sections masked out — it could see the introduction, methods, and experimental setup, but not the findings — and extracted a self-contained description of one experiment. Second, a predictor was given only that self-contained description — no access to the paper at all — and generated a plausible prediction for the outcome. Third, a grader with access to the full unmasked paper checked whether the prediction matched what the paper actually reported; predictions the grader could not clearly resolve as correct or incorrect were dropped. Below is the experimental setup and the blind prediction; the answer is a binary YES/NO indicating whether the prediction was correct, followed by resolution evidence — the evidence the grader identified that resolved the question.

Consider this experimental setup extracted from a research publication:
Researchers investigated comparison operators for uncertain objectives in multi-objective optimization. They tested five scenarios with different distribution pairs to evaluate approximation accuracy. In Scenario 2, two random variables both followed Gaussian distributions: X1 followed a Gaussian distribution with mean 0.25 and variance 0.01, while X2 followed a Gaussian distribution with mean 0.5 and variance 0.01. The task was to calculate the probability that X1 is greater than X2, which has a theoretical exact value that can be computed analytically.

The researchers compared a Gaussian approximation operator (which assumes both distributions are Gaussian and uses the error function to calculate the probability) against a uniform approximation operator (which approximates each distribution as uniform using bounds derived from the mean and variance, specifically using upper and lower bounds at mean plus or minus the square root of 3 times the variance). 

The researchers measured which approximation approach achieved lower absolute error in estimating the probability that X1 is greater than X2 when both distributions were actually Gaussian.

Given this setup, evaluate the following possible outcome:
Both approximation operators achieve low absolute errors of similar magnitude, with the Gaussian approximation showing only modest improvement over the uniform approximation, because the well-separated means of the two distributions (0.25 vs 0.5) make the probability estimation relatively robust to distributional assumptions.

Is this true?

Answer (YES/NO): NO